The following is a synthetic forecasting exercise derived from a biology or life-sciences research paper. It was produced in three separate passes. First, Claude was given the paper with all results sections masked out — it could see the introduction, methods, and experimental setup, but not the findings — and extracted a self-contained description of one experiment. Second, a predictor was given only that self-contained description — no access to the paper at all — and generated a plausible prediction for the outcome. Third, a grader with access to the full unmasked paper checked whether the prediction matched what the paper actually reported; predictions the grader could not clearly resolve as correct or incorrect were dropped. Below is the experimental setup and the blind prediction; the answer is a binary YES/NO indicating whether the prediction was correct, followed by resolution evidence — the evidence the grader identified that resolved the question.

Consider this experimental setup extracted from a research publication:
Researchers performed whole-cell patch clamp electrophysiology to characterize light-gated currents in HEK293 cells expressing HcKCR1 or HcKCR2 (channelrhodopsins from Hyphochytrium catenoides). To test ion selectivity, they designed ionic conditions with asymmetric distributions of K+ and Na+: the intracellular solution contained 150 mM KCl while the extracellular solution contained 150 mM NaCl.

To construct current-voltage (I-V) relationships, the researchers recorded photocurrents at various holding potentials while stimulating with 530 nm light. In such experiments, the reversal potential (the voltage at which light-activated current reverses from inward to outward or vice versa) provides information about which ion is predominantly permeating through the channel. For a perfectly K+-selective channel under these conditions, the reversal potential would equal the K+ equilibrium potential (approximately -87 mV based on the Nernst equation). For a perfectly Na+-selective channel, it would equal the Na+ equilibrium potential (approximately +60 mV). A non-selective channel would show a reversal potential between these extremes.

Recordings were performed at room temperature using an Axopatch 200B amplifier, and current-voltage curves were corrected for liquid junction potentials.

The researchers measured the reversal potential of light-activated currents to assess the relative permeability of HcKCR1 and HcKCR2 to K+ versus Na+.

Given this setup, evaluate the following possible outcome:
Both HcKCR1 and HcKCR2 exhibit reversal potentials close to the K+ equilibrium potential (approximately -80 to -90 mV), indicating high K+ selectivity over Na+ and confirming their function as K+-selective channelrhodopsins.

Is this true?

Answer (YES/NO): NO